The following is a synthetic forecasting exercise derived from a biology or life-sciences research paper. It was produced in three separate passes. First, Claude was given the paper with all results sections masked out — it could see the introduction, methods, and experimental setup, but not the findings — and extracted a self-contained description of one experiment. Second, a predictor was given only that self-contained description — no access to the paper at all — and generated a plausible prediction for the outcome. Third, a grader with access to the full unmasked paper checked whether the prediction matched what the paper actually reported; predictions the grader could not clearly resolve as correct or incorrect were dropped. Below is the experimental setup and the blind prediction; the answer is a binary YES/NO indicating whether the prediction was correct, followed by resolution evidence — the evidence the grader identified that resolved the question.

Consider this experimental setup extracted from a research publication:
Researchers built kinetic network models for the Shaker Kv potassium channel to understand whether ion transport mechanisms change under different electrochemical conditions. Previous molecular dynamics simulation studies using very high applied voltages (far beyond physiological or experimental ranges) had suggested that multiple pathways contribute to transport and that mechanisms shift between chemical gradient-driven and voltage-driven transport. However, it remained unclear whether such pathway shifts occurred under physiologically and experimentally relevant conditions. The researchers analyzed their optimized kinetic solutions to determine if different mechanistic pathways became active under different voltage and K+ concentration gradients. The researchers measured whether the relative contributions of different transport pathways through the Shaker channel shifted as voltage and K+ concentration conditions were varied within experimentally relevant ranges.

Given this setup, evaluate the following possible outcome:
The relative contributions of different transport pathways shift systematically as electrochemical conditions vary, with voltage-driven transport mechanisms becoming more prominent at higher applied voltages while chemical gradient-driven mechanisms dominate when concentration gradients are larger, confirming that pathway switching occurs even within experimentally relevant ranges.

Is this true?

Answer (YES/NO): NO